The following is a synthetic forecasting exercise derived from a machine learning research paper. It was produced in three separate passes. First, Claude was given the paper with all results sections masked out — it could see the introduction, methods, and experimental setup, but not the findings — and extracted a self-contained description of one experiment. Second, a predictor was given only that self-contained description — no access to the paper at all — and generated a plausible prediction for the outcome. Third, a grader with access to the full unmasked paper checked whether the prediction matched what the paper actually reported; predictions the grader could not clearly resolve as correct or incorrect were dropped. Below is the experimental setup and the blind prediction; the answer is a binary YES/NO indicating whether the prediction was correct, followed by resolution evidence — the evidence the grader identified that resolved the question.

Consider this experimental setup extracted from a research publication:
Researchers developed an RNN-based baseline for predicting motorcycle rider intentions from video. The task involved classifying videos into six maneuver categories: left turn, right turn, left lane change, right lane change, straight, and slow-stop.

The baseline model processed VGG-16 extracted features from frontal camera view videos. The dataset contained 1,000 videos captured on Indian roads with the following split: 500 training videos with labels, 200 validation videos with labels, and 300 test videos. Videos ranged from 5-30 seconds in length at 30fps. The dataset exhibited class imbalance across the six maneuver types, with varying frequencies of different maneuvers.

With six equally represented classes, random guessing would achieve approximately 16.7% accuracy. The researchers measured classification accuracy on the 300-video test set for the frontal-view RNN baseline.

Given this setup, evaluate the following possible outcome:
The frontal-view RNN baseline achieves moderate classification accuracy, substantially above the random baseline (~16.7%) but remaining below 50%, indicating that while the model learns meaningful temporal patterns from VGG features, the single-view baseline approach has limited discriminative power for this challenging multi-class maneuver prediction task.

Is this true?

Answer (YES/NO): NO